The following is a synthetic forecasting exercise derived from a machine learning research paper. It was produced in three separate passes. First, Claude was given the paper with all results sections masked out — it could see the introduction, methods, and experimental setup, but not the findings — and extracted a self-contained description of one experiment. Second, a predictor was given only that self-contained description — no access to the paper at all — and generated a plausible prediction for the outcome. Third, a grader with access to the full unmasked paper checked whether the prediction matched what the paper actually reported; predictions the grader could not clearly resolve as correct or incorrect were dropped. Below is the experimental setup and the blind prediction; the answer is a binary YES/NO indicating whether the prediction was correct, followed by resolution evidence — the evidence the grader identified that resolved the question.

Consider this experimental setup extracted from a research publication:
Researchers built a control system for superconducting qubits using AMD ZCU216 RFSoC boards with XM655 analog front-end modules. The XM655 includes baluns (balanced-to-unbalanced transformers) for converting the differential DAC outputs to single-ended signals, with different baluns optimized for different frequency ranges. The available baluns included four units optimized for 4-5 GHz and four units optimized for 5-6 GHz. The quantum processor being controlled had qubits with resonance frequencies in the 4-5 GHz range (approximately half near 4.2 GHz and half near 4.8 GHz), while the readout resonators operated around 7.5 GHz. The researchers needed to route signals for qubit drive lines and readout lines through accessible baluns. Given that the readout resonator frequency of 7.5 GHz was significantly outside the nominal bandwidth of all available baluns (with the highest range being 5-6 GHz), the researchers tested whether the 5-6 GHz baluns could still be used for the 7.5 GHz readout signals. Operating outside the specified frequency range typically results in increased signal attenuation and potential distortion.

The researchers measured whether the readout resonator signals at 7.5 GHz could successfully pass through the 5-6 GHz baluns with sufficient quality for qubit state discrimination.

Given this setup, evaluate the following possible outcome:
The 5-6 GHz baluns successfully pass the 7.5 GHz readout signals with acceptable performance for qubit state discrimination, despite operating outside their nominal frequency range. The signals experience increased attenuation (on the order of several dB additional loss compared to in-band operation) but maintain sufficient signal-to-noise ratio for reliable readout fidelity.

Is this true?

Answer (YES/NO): YES